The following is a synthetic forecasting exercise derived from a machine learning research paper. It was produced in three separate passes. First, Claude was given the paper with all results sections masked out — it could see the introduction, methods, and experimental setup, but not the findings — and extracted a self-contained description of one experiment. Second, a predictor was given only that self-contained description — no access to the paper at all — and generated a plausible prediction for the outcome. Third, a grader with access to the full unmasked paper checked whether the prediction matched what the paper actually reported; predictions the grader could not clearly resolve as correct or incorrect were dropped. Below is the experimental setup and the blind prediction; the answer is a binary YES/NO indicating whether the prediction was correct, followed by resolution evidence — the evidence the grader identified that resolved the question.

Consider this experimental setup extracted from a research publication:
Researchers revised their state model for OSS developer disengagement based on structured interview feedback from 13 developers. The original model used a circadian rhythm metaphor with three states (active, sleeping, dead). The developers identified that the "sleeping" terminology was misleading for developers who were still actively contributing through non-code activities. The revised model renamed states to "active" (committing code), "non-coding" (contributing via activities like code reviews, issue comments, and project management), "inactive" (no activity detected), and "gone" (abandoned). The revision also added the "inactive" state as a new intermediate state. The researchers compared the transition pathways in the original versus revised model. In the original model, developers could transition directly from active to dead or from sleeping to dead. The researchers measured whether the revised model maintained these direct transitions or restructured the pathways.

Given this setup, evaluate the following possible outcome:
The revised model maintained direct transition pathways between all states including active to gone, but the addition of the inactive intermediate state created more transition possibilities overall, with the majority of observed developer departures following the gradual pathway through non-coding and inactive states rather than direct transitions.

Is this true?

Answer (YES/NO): NO